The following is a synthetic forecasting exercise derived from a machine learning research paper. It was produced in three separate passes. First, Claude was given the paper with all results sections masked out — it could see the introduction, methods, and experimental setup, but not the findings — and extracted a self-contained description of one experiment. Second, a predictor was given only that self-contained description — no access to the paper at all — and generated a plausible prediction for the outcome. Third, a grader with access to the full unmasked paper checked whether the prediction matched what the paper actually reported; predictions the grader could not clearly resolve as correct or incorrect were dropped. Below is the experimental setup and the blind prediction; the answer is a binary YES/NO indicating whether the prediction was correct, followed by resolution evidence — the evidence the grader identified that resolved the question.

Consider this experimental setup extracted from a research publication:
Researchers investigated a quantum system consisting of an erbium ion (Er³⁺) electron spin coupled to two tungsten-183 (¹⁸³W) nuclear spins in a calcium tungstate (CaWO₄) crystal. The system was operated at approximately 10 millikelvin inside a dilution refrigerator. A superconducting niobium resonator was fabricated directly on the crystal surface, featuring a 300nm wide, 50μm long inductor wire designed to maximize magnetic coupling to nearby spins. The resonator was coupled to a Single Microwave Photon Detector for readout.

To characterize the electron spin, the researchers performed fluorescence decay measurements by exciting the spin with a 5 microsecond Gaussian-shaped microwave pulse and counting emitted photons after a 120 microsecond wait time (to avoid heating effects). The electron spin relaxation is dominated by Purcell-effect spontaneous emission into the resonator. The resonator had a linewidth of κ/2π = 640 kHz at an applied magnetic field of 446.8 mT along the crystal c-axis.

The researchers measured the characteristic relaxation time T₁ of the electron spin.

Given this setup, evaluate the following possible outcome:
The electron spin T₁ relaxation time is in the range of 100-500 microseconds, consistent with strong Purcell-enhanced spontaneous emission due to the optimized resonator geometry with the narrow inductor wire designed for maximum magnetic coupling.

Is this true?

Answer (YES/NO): NO